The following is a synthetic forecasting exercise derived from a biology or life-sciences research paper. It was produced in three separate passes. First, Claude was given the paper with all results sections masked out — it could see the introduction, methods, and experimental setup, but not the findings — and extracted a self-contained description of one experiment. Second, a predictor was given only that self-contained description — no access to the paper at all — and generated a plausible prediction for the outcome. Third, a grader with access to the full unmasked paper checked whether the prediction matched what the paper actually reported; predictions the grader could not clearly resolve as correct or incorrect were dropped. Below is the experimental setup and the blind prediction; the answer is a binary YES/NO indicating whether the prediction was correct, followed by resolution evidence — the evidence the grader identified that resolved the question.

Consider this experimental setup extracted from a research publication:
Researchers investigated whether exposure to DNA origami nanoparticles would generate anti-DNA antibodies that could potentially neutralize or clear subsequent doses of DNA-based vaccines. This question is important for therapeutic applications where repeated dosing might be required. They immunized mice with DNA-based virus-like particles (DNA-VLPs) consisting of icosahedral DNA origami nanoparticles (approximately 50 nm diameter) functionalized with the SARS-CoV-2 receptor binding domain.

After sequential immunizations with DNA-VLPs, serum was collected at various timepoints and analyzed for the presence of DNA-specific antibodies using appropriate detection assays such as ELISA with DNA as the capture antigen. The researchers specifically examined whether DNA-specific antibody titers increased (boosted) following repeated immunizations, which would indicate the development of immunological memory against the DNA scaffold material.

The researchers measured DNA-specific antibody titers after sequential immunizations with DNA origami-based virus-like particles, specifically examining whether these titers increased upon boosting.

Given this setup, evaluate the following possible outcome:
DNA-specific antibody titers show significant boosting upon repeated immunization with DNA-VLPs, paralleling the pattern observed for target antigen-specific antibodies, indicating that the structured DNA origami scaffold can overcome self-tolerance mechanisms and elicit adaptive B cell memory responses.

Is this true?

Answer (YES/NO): NO